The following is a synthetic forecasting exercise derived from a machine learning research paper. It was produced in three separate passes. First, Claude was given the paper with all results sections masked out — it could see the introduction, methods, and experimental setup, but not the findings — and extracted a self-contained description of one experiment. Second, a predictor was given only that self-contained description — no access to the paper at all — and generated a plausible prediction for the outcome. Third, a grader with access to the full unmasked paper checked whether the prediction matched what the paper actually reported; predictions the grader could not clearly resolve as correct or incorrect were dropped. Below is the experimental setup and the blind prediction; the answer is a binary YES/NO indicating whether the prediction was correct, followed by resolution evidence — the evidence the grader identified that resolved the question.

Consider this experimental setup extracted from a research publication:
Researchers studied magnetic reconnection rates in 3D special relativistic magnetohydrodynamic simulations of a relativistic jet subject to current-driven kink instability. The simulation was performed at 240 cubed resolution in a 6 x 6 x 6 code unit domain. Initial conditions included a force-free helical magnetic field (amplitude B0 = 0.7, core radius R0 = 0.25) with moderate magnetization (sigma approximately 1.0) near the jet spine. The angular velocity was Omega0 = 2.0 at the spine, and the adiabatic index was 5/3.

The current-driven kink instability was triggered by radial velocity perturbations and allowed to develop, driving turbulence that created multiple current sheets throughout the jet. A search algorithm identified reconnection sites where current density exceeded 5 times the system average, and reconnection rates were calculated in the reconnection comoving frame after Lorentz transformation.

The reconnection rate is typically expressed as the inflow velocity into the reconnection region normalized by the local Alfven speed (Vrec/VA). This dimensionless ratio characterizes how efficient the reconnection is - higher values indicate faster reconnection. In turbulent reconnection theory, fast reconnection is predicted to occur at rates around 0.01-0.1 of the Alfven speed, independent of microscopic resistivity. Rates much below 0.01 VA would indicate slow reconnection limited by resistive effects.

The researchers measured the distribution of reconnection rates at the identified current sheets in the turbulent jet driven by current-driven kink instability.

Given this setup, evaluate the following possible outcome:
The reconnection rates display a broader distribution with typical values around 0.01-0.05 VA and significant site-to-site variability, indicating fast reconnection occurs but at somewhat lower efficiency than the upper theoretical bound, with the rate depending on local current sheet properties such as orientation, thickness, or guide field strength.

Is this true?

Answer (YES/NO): NO